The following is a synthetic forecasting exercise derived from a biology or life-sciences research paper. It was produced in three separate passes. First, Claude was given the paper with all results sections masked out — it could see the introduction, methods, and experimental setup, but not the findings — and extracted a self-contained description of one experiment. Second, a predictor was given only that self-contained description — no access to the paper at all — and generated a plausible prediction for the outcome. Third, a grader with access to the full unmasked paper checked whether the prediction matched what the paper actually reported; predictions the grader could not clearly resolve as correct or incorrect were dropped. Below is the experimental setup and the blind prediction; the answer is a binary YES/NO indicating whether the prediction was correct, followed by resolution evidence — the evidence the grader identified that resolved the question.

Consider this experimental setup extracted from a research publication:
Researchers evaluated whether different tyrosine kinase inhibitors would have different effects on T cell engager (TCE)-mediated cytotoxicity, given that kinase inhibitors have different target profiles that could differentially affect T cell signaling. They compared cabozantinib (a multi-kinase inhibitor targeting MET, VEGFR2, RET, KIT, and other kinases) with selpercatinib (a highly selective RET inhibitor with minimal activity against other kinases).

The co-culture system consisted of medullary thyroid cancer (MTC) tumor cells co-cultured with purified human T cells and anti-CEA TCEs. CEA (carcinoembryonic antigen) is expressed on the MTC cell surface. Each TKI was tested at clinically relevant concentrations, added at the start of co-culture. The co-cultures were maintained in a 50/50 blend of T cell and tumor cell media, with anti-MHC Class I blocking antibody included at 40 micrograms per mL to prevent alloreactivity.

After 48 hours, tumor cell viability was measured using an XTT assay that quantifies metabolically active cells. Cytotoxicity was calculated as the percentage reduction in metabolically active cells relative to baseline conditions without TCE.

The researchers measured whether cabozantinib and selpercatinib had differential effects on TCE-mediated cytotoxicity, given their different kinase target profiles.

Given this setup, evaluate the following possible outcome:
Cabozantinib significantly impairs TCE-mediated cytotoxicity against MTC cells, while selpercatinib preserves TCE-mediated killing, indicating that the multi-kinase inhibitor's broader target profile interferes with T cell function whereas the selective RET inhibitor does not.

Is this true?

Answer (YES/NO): NO